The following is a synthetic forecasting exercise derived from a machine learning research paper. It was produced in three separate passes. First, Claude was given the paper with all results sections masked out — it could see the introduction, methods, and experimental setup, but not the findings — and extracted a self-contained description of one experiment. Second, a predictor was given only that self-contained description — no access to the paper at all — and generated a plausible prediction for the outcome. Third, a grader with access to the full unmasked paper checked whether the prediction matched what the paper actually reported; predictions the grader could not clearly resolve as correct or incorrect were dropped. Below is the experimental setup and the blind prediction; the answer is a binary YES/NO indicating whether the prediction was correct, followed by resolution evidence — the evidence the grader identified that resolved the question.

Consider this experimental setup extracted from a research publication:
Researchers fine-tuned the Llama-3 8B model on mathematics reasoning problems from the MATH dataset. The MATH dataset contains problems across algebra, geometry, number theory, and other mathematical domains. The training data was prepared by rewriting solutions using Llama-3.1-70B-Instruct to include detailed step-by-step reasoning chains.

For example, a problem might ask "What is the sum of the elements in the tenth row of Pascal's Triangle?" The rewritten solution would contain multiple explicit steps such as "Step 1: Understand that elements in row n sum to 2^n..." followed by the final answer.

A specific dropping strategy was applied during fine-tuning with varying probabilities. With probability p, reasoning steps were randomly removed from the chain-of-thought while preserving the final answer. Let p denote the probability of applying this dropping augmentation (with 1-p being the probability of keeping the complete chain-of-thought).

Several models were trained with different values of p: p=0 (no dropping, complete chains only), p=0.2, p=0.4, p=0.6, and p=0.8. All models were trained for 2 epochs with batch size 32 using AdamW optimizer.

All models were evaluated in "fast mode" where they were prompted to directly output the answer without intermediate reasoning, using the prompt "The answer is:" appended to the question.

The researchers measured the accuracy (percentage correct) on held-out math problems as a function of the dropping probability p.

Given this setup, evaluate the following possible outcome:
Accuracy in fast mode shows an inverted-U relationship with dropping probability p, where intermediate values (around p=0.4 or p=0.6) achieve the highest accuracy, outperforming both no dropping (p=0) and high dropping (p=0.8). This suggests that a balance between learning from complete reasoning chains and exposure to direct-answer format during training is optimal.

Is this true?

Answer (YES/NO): NO